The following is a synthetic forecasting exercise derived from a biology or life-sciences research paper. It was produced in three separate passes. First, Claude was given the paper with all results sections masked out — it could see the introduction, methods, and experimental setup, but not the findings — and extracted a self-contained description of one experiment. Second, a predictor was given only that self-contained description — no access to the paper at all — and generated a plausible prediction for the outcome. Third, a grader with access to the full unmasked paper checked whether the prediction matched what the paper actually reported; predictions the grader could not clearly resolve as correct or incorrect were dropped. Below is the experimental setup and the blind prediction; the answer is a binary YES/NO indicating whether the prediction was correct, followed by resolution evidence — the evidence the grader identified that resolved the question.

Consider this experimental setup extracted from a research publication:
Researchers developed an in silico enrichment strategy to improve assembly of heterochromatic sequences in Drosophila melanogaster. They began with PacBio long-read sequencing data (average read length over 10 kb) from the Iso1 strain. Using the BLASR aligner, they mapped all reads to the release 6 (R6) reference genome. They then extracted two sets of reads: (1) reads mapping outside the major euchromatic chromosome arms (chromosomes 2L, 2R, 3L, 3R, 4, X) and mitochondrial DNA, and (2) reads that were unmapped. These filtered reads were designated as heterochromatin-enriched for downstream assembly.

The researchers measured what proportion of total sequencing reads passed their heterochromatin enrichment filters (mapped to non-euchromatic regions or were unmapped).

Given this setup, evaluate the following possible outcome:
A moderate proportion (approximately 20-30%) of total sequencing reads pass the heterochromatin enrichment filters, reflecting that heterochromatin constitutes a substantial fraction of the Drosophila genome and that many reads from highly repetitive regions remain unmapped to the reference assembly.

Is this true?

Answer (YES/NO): NO